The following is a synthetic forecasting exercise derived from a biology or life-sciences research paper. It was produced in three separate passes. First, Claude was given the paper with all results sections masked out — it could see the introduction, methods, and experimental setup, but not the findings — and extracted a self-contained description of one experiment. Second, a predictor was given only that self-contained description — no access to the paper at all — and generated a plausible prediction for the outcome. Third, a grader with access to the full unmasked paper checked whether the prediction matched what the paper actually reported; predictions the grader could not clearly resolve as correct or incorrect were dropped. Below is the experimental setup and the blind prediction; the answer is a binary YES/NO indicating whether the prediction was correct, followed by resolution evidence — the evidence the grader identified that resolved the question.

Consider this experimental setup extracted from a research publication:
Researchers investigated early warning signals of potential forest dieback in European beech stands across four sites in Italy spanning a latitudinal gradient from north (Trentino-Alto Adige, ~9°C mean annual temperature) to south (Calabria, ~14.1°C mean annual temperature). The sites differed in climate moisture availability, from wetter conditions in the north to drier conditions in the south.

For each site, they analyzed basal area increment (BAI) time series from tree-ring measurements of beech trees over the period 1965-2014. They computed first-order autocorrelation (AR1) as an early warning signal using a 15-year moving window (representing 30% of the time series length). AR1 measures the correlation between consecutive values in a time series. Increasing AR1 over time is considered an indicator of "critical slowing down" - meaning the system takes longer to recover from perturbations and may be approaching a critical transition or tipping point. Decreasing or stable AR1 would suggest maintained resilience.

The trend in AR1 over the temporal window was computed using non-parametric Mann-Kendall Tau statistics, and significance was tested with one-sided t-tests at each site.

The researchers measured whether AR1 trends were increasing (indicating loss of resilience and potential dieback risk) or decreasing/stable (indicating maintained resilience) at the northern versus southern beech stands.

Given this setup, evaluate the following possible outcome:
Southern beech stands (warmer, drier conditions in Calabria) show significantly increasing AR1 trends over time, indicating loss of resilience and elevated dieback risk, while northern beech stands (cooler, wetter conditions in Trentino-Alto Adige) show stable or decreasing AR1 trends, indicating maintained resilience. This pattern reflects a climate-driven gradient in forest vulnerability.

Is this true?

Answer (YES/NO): NO